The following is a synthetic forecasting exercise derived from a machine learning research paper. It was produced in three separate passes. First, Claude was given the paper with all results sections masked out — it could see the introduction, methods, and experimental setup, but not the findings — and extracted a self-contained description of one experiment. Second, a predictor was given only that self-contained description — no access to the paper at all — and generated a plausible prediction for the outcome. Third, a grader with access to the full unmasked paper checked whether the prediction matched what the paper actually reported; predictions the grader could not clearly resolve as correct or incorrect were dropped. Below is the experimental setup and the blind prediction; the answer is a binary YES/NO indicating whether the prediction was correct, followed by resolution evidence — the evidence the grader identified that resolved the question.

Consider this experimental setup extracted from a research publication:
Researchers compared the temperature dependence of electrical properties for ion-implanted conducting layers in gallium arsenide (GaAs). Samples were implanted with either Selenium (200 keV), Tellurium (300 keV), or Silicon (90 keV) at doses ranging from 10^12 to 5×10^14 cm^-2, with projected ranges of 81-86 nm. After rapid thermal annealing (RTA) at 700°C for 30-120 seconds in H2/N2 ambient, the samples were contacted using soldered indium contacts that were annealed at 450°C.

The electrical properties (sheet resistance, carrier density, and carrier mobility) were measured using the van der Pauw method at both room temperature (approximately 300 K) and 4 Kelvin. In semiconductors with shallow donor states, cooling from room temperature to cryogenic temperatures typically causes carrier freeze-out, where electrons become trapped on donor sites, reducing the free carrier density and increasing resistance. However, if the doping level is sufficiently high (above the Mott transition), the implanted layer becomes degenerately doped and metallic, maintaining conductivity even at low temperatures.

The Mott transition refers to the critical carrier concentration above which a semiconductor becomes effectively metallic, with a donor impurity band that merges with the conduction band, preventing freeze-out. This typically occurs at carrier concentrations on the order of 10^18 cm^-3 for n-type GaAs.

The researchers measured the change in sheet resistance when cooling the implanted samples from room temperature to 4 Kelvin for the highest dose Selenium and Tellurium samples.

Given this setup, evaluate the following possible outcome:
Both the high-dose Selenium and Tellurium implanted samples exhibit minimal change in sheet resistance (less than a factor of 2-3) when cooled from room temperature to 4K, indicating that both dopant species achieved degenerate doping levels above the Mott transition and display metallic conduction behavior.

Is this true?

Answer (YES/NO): NO